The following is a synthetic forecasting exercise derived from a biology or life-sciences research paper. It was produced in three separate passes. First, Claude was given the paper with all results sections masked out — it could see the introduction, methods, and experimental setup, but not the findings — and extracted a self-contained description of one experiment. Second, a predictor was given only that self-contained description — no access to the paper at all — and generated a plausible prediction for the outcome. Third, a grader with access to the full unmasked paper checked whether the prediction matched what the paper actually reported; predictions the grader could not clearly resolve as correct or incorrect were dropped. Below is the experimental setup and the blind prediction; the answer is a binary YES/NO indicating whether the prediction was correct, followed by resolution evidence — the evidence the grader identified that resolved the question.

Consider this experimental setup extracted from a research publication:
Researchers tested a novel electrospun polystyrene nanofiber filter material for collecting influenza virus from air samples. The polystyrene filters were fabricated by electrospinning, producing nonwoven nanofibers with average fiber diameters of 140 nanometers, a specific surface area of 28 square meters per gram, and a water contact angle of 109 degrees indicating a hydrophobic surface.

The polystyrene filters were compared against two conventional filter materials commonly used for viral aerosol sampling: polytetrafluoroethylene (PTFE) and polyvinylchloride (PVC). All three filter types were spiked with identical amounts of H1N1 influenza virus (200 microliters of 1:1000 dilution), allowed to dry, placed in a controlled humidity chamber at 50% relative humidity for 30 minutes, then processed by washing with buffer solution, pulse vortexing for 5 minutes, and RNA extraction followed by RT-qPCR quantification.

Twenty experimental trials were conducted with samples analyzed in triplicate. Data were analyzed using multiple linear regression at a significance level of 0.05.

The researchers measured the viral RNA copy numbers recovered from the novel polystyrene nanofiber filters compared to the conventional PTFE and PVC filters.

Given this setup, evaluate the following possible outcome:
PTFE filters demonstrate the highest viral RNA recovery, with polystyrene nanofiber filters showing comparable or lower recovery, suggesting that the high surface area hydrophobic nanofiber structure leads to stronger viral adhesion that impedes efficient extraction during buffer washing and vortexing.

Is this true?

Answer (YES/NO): NO